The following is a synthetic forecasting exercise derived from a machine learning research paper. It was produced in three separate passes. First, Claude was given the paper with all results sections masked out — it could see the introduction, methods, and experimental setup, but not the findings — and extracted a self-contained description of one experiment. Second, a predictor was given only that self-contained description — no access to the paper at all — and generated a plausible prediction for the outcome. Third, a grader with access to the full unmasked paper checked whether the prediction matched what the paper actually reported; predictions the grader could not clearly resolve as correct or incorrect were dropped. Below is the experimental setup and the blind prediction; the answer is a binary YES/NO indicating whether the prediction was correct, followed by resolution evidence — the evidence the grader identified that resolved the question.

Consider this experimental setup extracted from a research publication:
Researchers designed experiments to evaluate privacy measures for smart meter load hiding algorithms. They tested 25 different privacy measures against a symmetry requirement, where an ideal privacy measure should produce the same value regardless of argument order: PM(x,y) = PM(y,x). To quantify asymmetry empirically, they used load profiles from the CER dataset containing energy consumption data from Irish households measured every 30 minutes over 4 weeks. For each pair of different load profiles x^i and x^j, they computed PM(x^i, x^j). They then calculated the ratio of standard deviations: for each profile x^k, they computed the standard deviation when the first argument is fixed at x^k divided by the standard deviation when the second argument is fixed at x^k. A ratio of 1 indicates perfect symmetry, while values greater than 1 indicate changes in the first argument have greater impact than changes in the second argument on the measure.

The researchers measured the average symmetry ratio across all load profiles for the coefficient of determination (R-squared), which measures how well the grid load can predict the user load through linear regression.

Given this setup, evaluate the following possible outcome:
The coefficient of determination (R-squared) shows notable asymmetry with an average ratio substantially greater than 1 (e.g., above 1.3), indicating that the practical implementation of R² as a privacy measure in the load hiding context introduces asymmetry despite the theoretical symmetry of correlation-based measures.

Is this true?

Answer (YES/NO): NO